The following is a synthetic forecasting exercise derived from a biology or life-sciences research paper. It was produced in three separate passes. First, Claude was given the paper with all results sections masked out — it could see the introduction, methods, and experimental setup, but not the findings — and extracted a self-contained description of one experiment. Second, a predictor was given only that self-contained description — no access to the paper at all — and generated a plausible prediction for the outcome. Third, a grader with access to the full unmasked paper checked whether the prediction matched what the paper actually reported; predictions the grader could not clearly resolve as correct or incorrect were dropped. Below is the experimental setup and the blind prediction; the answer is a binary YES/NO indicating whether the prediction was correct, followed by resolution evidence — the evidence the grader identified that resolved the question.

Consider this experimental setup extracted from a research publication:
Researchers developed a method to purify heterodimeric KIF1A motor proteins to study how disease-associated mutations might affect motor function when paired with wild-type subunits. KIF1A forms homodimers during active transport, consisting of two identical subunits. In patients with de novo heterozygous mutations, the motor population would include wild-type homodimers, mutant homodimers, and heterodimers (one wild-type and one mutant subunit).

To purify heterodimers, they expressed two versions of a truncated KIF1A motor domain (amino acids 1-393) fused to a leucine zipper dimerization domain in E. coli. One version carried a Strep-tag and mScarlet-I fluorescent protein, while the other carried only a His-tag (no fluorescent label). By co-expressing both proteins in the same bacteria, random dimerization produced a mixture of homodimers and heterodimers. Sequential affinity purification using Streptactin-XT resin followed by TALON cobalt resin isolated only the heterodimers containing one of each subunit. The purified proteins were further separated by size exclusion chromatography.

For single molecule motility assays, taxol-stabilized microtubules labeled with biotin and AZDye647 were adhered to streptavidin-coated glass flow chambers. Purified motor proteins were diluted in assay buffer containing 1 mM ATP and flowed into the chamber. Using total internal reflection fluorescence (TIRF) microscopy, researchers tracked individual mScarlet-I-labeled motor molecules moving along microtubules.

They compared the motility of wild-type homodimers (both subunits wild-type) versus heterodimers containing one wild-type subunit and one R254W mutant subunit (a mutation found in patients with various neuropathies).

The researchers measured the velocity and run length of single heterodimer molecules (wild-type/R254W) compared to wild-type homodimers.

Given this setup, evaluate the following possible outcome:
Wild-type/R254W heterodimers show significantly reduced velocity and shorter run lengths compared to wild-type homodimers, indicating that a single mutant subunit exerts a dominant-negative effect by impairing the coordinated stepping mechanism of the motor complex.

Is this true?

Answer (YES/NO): YES